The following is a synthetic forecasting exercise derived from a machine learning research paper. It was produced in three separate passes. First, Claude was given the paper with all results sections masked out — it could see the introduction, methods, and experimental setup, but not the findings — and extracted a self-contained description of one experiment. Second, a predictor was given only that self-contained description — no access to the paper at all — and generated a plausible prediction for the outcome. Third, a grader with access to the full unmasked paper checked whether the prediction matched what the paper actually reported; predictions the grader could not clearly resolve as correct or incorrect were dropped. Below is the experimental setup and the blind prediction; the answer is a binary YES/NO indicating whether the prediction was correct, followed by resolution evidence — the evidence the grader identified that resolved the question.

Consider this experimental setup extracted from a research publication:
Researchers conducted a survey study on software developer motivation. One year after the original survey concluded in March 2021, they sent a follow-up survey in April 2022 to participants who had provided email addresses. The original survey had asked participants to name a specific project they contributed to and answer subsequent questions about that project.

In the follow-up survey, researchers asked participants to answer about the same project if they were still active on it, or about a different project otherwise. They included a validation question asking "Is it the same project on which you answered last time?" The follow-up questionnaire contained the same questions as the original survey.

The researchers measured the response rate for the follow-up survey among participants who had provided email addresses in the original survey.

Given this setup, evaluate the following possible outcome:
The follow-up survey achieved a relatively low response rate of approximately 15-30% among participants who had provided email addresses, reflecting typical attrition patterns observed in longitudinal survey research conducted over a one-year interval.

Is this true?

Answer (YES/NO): NO